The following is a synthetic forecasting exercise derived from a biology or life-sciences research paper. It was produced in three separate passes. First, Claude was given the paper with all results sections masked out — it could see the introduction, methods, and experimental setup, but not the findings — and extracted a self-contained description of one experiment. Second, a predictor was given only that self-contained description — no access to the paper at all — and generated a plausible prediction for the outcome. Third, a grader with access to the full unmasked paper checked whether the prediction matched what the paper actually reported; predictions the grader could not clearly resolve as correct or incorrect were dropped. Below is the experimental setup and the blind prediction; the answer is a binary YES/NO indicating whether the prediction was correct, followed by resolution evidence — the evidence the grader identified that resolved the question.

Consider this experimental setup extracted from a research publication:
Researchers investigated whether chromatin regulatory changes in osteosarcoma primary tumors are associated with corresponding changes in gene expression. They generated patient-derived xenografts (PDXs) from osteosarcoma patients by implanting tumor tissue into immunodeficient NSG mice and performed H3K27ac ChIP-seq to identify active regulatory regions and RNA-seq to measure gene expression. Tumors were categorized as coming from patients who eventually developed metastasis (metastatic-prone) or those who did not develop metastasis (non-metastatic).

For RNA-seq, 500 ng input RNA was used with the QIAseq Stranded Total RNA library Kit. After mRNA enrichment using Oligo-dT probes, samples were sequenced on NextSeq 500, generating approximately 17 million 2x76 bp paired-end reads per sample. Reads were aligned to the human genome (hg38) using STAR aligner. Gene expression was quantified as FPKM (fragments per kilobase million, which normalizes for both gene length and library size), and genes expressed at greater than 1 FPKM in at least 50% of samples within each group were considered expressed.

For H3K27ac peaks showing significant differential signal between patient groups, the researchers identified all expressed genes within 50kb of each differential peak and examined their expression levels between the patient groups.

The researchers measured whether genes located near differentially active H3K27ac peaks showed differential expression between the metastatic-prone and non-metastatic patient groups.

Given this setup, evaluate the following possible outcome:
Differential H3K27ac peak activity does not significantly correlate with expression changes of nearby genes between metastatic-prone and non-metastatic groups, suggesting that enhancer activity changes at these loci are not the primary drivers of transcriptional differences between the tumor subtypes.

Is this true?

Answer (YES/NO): NO